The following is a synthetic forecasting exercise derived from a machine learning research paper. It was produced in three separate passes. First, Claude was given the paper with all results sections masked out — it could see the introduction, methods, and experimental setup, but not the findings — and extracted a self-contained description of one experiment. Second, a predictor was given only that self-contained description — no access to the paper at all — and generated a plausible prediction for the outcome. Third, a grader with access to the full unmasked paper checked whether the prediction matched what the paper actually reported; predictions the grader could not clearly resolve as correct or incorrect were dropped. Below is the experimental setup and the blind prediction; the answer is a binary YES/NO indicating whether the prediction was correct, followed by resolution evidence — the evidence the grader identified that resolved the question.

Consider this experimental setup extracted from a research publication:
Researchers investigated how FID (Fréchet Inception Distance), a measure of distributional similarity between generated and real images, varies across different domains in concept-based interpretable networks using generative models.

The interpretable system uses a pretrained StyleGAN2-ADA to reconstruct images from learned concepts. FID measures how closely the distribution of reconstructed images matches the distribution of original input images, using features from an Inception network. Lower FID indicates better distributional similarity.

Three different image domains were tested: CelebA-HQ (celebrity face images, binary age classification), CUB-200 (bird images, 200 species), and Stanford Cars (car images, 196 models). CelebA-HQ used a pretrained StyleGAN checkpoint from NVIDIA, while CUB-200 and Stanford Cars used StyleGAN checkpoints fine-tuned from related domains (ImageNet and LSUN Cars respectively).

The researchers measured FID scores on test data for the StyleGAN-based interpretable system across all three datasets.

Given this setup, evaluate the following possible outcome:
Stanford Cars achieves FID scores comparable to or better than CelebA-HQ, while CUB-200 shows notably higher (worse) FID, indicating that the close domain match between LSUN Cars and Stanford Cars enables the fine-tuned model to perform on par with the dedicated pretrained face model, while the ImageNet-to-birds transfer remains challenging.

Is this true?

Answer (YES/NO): YES